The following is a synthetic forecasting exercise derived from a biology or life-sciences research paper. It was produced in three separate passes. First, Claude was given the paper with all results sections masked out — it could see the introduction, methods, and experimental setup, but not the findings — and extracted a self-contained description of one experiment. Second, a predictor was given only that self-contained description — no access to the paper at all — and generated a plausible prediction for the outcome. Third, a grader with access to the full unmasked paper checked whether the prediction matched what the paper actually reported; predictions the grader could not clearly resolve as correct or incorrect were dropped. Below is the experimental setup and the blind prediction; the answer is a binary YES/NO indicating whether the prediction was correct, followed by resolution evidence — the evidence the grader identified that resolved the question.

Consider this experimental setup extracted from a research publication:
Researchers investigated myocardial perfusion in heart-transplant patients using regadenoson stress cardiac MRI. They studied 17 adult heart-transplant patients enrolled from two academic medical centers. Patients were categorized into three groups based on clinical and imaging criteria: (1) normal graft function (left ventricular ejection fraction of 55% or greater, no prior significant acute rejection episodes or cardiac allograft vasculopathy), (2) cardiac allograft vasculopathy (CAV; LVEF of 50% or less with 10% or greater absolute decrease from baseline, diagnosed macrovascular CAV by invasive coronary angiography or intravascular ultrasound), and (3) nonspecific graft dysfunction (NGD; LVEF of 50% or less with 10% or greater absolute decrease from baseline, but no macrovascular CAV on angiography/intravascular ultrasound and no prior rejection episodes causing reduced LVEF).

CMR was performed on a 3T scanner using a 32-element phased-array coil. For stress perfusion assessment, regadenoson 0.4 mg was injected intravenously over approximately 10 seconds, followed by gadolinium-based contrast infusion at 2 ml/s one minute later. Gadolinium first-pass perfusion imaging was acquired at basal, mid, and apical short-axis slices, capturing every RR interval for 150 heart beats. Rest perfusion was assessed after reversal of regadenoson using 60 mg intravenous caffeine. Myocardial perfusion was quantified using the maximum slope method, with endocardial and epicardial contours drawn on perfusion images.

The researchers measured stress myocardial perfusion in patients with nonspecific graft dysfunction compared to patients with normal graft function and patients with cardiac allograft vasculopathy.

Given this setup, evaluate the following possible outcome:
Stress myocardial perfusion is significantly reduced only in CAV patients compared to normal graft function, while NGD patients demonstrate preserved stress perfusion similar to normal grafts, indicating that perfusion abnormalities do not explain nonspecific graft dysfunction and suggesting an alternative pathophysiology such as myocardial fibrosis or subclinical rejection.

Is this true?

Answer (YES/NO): NO